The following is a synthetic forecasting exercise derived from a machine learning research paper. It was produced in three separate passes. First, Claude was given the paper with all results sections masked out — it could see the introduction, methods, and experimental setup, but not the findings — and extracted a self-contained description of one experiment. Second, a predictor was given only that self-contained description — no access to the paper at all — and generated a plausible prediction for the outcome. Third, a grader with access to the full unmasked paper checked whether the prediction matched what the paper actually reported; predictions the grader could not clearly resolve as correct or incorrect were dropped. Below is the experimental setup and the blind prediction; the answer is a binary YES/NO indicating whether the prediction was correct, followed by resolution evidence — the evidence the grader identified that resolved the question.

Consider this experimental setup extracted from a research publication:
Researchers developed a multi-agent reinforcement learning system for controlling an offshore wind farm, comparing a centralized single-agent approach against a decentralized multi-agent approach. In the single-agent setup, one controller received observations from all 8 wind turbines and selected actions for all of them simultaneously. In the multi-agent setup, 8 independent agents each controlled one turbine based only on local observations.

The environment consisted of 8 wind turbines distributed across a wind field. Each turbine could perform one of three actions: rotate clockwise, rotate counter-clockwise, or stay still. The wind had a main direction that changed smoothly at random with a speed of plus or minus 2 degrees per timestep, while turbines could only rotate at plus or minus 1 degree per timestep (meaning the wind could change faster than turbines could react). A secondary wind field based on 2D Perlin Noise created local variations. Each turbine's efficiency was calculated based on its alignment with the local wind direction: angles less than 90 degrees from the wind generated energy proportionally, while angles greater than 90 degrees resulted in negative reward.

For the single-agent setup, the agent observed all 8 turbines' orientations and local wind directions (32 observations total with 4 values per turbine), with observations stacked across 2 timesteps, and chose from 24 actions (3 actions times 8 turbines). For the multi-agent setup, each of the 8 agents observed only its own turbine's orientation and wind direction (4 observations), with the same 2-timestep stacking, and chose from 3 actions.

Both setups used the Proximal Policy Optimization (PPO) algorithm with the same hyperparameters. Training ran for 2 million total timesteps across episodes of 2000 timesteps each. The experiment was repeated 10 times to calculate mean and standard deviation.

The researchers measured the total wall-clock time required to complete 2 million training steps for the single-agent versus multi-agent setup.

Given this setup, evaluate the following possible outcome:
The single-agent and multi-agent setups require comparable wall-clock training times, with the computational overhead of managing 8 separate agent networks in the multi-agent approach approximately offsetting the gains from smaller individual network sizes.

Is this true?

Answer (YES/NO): NO